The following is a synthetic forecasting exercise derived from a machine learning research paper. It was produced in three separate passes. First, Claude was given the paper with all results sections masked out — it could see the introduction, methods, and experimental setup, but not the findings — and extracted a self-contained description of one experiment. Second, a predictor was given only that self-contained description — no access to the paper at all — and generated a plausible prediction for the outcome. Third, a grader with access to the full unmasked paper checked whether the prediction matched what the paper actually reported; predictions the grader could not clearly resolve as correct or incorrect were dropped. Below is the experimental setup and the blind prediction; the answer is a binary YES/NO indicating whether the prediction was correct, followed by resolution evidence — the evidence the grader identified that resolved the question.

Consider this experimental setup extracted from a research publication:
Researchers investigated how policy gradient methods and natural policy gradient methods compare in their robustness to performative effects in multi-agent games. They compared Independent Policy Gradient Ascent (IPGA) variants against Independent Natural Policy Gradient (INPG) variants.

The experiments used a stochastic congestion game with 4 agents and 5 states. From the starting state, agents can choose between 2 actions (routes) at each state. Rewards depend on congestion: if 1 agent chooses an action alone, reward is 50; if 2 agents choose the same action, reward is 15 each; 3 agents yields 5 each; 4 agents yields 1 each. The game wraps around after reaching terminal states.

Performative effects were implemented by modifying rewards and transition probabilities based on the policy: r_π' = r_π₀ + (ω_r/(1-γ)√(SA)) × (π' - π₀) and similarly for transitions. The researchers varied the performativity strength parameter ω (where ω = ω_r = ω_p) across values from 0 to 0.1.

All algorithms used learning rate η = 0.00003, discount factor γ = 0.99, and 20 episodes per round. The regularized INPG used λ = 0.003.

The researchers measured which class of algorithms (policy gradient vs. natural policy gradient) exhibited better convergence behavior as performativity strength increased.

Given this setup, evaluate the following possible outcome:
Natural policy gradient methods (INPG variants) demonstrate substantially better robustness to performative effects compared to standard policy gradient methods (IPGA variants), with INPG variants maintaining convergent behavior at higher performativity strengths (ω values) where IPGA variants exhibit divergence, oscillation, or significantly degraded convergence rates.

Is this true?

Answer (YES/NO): YES